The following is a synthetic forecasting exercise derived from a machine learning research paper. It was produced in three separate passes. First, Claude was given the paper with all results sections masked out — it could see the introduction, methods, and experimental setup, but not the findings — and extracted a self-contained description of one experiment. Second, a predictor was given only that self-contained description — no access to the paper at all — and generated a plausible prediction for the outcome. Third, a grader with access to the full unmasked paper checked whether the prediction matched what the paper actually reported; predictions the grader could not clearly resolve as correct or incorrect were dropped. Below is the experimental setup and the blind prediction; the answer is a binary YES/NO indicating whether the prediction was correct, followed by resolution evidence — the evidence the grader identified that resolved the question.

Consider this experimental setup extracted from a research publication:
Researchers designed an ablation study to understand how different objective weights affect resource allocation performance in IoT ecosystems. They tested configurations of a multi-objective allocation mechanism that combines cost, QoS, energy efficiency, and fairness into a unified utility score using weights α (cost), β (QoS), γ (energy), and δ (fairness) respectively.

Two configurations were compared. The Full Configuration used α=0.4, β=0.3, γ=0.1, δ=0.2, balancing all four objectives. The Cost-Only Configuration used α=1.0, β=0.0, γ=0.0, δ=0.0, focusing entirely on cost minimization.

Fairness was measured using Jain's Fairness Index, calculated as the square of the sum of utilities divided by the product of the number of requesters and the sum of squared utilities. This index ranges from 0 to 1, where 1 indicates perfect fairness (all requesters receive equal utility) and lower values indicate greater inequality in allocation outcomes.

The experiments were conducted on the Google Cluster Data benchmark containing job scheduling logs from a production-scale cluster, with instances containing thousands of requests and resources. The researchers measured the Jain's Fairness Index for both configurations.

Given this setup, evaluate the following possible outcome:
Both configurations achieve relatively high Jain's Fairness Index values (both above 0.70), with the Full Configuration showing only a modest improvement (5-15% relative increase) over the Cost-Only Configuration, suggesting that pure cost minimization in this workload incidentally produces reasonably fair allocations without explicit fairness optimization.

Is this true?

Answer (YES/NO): NO